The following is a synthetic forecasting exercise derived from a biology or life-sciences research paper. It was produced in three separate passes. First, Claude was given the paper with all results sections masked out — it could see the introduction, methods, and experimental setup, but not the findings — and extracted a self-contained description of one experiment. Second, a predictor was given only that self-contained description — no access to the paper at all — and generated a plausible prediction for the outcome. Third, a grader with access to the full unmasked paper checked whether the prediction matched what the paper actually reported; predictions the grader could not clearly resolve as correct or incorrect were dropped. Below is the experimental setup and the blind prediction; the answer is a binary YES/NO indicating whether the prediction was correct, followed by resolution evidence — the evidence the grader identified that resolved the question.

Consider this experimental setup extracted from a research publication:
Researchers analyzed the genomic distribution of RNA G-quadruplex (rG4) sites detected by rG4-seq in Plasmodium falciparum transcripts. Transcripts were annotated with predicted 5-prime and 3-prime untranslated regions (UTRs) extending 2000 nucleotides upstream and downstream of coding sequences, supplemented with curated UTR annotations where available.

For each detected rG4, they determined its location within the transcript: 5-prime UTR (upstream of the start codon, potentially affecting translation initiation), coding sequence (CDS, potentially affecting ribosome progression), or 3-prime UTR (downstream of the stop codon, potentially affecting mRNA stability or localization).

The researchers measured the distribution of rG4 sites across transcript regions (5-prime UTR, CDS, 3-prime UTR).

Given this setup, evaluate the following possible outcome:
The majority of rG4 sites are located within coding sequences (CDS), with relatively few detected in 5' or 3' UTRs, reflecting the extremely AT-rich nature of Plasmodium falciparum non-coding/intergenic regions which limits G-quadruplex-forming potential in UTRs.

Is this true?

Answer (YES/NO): YES